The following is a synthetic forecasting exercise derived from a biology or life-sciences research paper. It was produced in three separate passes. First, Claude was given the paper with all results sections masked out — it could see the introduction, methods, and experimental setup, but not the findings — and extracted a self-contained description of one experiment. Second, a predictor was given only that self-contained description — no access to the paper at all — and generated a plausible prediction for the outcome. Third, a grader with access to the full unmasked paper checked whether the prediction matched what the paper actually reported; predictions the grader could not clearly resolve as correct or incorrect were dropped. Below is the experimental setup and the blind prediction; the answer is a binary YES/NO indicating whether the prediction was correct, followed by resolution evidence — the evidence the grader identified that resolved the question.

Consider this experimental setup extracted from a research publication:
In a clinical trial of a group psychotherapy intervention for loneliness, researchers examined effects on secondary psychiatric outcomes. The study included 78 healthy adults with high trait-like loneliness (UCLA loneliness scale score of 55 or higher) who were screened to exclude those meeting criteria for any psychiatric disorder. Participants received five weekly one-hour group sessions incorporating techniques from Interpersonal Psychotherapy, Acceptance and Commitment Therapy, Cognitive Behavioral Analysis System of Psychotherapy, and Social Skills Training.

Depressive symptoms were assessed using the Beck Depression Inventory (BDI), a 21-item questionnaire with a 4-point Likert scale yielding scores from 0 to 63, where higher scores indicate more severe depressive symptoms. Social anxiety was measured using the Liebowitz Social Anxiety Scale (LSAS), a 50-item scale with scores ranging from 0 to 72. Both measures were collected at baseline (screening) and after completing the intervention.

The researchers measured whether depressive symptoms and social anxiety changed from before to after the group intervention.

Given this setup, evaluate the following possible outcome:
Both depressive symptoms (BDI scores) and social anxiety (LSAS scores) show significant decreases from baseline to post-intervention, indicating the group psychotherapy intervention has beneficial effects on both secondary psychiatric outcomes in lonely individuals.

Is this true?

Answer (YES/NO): NO